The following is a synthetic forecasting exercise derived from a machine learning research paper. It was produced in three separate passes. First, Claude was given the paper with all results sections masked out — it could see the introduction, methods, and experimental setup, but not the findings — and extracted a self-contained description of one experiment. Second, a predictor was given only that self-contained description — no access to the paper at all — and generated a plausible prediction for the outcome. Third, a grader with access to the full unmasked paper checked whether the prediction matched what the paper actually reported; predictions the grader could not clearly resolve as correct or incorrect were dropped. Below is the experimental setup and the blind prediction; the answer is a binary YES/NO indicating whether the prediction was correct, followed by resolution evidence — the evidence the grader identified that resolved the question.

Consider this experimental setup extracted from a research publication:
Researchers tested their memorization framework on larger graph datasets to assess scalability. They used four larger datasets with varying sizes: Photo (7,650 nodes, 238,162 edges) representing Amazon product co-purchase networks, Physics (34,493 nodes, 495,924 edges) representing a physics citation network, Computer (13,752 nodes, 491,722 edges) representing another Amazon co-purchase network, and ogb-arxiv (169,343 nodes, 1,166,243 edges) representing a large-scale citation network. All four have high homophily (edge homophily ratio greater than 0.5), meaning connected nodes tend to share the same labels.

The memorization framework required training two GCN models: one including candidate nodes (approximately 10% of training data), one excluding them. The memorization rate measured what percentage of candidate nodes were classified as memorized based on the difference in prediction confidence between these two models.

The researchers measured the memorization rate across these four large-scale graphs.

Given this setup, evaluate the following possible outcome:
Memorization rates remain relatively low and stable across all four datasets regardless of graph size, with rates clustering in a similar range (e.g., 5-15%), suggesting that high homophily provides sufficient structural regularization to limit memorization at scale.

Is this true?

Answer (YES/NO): NO